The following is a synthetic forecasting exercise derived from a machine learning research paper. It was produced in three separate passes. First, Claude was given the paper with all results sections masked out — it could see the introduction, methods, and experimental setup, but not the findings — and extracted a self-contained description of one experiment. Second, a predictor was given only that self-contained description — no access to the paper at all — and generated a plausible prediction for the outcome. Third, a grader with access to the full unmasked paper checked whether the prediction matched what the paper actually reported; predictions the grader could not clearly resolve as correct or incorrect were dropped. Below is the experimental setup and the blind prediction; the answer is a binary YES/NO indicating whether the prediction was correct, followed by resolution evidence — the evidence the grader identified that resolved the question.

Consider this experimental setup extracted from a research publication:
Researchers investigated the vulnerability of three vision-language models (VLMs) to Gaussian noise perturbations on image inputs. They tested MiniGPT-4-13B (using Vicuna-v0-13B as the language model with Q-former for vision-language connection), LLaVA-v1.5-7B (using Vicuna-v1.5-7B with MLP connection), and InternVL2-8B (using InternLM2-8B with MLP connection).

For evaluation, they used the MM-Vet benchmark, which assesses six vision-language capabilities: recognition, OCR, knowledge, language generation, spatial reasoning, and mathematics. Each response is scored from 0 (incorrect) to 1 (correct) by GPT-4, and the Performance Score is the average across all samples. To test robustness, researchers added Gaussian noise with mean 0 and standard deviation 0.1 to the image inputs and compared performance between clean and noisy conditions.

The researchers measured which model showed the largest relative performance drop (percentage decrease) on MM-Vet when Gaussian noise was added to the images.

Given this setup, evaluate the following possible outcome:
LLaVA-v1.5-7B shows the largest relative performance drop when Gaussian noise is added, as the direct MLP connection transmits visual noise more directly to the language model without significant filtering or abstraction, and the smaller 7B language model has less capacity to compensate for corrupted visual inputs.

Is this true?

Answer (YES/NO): NO